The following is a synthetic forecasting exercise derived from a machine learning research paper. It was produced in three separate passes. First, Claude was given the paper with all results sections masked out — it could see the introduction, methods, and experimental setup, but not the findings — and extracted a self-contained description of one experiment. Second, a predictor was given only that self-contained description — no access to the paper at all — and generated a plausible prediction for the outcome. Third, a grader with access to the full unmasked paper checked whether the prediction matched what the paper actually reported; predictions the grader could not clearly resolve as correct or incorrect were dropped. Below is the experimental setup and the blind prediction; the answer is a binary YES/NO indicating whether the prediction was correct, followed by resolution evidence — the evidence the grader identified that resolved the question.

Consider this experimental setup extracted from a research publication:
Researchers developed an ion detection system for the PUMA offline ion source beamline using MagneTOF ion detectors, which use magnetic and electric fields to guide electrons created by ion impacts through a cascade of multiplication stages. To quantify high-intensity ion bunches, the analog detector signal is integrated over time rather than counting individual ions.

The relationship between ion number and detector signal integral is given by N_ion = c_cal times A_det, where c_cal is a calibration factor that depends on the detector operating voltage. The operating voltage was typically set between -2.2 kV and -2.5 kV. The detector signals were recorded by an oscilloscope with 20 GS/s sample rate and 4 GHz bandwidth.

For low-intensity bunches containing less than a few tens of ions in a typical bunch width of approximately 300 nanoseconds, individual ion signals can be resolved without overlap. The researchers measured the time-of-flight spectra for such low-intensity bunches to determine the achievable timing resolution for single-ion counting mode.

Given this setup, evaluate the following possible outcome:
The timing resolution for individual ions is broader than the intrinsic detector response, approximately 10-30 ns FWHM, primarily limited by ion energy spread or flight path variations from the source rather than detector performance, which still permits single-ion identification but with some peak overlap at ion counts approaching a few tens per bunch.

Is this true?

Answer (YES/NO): NO